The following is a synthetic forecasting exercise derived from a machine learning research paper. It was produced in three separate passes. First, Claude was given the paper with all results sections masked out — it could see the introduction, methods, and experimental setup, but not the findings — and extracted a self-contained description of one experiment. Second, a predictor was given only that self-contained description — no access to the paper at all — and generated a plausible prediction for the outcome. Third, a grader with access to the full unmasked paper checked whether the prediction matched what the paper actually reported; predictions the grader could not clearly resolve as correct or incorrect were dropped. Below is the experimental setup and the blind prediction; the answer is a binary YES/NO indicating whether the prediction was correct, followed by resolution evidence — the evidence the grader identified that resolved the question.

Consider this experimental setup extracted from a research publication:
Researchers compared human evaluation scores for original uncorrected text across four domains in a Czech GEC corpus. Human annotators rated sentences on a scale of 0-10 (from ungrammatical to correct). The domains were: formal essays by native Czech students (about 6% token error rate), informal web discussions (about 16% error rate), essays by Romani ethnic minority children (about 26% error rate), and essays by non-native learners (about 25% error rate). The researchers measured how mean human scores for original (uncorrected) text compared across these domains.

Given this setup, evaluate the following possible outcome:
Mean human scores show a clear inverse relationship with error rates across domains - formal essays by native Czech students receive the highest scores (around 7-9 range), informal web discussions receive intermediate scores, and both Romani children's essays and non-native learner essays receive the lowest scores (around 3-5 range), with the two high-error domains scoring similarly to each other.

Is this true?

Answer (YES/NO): NO